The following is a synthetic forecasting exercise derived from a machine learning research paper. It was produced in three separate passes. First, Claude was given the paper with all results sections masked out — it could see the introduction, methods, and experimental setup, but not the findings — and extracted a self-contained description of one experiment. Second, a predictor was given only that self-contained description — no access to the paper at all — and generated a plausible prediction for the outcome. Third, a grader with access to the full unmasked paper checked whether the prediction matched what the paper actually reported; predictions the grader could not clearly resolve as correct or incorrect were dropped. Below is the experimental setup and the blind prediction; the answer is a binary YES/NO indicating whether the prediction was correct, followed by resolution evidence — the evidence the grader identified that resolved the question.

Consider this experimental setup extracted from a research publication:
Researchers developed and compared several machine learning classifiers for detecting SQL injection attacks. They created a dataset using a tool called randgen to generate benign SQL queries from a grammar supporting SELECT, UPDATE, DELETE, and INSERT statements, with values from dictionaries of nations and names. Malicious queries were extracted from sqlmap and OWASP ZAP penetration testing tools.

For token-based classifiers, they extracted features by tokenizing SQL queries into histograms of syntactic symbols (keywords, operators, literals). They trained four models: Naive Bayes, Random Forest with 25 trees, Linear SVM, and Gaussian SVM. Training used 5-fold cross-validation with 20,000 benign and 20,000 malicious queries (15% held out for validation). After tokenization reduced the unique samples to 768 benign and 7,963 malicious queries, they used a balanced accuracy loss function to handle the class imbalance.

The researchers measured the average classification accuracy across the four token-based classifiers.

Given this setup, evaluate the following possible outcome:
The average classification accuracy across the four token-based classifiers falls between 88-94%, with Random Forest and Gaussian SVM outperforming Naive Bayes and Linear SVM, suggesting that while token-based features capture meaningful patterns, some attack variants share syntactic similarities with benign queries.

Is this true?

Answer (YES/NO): NO